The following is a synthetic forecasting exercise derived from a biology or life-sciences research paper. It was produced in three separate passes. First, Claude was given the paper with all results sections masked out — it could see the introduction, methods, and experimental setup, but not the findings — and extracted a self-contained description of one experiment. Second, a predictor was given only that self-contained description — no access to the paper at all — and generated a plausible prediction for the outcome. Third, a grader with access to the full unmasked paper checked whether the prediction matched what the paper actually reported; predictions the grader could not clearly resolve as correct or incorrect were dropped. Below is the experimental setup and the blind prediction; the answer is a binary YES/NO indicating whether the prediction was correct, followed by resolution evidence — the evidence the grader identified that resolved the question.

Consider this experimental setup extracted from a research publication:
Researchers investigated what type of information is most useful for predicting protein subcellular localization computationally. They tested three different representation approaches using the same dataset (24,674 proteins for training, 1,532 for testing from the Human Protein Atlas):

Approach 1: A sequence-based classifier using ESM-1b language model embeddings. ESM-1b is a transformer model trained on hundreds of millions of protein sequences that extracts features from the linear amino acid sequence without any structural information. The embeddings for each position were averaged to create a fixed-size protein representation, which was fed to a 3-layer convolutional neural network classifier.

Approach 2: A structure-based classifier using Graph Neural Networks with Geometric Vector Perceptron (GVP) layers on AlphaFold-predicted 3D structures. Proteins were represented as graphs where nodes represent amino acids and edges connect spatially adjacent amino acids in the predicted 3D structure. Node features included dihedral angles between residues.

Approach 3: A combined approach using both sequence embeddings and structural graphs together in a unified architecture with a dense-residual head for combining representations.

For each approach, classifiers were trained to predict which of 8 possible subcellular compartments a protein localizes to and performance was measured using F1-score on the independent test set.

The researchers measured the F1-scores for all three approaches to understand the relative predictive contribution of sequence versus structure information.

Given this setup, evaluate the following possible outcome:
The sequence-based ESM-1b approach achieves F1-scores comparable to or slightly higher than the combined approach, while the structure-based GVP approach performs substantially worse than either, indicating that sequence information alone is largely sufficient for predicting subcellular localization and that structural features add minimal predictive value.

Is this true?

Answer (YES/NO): NO